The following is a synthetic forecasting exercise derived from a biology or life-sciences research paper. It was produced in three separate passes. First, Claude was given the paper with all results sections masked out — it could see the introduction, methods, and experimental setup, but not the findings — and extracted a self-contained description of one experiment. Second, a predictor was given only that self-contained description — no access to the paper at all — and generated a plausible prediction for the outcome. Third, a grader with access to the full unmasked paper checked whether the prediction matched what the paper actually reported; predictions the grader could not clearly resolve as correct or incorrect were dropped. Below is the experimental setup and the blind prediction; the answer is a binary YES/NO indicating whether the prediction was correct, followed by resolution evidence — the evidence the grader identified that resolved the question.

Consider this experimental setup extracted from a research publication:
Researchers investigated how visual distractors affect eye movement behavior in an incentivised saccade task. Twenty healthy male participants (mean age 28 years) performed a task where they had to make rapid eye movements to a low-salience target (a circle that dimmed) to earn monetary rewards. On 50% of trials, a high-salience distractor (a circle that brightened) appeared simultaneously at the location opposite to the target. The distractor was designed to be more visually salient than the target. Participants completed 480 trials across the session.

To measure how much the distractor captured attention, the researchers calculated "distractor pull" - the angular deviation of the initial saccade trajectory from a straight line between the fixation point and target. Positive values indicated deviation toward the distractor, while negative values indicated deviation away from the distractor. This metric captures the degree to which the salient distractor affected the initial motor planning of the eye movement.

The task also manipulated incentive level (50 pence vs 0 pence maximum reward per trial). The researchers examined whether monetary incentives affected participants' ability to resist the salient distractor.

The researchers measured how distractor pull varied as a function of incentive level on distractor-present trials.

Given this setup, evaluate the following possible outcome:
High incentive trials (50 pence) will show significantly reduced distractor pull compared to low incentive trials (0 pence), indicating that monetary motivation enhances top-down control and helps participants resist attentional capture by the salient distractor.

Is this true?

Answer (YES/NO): NO